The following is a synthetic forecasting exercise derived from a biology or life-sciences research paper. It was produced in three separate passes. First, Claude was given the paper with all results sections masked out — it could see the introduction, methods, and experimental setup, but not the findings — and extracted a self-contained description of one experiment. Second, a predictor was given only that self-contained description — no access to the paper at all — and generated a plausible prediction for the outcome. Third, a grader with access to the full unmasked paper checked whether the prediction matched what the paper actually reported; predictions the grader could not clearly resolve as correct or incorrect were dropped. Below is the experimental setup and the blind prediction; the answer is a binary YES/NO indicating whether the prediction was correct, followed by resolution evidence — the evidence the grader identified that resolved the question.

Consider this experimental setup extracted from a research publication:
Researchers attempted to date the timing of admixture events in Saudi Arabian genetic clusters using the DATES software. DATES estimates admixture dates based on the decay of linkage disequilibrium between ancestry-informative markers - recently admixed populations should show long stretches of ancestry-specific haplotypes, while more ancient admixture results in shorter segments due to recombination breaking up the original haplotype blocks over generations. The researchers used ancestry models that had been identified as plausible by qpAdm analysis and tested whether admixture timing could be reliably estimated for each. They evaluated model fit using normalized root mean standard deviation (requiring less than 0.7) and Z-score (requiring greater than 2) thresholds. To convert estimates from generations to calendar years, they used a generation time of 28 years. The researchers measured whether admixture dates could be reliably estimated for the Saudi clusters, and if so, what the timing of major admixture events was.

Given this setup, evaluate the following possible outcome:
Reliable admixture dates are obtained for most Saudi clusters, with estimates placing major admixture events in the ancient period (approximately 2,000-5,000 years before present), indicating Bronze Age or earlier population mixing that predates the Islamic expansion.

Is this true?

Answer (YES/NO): NO